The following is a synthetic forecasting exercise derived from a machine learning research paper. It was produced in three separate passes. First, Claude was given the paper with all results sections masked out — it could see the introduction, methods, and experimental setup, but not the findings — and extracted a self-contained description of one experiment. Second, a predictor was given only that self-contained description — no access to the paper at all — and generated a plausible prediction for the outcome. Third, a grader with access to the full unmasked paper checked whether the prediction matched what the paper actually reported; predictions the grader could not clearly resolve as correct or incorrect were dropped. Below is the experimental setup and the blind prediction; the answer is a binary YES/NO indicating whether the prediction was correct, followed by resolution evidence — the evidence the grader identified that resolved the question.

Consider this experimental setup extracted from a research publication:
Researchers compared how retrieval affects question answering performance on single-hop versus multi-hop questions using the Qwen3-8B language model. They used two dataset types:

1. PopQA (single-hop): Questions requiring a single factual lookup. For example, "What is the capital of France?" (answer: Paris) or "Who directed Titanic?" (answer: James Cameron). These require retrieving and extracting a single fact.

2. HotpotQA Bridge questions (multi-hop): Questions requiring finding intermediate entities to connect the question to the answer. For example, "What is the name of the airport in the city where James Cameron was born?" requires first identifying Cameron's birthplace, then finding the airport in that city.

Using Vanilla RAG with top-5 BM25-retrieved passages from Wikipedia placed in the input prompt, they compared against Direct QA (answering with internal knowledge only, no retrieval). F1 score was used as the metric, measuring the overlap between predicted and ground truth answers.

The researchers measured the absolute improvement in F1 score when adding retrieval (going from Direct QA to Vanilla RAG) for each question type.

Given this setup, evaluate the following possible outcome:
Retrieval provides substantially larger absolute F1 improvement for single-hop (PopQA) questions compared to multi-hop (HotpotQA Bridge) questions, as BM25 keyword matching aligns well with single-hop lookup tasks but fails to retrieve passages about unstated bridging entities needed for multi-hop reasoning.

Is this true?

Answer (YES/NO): NO